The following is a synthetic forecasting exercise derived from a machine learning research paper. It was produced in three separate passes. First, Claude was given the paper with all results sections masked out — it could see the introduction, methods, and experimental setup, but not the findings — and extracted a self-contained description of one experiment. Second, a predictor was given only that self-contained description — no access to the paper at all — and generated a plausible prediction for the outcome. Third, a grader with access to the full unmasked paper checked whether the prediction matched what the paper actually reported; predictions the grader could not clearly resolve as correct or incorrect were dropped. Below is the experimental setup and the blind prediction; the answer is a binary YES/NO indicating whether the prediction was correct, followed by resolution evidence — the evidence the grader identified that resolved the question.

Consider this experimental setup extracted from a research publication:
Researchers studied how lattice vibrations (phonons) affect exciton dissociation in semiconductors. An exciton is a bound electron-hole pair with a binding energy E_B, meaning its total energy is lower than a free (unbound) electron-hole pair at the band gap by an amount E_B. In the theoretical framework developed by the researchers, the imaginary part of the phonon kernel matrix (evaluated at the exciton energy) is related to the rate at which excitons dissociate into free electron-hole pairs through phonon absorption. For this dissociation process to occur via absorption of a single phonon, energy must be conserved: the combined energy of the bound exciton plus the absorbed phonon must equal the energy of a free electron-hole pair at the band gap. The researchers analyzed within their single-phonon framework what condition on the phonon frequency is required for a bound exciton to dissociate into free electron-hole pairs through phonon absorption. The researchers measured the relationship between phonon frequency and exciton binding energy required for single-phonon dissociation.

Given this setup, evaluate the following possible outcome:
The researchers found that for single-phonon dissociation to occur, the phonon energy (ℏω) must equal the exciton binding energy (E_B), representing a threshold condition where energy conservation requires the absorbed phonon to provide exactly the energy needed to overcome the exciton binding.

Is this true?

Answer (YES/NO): NO